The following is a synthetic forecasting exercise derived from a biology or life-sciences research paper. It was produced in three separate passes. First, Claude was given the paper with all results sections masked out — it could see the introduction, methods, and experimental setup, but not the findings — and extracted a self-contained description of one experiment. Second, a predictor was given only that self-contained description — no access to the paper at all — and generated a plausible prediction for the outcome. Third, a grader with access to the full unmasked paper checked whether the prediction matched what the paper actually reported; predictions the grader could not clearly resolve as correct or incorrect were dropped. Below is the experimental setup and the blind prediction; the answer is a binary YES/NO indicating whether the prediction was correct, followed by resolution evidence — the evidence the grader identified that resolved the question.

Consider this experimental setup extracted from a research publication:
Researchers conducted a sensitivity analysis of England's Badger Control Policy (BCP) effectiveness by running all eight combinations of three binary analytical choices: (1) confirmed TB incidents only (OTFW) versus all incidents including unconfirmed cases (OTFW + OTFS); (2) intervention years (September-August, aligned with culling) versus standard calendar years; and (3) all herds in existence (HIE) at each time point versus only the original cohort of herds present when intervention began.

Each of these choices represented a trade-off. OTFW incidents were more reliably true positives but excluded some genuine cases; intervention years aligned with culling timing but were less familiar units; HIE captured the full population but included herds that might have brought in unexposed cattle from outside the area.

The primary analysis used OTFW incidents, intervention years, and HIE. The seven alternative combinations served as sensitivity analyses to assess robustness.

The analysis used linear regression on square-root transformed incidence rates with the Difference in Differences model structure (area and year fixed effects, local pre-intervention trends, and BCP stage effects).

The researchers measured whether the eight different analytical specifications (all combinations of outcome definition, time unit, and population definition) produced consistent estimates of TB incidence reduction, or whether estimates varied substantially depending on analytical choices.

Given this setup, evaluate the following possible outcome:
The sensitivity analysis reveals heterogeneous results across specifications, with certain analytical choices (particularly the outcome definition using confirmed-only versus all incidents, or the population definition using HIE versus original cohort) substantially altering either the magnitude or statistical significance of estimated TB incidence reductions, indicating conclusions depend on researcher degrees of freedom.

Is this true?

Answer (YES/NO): NO